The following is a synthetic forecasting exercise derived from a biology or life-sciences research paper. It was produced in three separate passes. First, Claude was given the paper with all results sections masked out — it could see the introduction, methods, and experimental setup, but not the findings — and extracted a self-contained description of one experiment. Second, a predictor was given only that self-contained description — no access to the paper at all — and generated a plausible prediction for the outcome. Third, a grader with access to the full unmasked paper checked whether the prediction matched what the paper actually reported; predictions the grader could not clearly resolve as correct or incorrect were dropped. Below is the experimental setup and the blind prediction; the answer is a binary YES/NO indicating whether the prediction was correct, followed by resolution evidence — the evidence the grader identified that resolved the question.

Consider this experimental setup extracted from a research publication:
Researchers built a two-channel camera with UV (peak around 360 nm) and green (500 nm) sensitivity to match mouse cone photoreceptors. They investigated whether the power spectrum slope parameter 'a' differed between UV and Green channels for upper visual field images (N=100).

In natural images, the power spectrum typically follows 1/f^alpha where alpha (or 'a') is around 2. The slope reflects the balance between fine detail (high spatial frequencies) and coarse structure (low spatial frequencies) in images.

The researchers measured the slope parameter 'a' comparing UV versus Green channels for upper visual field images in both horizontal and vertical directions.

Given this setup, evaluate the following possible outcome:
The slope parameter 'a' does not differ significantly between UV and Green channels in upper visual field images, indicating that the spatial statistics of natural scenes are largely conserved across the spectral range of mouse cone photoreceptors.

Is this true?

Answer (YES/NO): NO